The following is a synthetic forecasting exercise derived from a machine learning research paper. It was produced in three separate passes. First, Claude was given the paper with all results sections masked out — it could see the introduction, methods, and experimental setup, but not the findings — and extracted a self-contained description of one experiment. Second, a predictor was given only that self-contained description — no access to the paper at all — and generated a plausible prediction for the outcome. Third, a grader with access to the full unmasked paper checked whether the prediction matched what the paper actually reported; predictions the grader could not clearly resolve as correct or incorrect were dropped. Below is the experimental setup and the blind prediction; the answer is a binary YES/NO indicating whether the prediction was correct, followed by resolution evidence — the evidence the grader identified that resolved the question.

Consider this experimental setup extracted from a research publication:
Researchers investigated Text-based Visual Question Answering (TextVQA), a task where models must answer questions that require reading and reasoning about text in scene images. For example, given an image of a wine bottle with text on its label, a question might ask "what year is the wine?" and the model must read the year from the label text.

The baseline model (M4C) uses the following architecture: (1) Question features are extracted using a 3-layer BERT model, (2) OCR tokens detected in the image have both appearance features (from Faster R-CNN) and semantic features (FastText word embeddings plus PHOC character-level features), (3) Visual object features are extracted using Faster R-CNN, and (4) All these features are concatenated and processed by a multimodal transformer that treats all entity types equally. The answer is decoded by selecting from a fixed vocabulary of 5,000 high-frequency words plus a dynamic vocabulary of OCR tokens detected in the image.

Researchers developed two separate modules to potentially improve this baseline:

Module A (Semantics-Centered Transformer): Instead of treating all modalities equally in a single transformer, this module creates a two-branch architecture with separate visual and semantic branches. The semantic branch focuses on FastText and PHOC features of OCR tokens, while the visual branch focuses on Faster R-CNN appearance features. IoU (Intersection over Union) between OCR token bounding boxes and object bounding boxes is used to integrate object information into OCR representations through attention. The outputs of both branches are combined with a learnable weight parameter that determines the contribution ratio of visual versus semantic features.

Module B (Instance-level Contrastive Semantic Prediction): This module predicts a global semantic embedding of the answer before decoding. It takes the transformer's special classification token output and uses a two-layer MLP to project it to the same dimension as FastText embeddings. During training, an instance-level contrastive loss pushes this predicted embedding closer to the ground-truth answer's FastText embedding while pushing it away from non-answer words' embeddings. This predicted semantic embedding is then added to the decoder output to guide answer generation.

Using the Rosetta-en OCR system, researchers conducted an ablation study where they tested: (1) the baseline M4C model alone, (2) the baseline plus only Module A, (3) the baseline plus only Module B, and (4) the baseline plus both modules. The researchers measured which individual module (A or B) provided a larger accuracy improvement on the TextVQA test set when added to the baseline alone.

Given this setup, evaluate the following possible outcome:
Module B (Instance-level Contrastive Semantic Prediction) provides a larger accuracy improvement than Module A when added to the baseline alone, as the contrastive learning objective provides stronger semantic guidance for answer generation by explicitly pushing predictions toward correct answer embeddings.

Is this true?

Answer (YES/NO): NO